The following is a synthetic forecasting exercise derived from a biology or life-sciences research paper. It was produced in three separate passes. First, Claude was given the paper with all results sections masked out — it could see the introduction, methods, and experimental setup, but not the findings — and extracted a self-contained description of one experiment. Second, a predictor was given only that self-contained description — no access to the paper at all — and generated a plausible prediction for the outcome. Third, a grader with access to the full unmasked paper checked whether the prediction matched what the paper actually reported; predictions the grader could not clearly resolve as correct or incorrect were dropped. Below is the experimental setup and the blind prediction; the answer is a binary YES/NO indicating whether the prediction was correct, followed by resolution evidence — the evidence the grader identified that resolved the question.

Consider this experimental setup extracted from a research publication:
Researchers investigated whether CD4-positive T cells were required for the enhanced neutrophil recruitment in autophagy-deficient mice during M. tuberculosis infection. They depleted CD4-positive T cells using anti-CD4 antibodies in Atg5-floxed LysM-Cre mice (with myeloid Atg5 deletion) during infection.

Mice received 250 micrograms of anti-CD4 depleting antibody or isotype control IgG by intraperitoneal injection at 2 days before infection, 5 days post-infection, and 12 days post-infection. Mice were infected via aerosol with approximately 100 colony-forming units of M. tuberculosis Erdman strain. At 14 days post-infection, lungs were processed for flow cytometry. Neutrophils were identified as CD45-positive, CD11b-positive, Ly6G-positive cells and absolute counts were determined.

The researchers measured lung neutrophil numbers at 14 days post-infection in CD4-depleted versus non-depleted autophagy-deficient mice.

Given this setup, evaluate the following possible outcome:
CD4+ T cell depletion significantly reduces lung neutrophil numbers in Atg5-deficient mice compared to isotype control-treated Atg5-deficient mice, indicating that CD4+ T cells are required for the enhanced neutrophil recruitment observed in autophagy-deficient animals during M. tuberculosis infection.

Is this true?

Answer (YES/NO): NO